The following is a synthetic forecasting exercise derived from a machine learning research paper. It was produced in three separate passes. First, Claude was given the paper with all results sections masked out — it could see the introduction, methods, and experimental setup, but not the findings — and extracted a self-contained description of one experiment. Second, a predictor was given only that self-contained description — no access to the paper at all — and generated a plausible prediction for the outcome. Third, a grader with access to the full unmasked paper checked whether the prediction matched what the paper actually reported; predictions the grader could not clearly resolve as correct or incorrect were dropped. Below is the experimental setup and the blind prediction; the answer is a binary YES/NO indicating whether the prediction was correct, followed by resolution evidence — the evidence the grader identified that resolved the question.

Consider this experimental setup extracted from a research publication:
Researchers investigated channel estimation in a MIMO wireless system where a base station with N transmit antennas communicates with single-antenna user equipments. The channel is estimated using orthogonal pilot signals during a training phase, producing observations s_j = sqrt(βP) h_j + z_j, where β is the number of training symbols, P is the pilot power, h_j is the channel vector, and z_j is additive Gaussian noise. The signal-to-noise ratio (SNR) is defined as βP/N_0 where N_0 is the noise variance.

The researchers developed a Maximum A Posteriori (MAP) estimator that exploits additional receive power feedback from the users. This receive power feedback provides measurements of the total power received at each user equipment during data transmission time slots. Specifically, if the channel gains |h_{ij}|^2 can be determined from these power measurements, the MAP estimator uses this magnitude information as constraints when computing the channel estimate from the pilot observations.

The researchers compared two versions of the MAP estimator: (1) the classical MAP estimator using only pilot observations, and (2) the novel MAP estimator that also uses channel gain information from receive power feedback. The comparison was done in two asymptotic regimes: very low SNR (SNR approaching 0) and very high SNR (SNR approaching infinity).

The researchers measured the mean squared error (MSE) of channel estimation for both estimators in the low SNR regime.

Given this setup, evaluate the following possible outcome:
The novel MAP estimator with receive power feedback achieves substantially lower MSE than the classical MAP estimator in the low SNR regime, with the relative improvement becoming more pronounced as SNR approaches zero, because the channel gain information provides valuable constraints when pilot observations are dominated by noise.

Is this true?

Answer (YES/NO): NO